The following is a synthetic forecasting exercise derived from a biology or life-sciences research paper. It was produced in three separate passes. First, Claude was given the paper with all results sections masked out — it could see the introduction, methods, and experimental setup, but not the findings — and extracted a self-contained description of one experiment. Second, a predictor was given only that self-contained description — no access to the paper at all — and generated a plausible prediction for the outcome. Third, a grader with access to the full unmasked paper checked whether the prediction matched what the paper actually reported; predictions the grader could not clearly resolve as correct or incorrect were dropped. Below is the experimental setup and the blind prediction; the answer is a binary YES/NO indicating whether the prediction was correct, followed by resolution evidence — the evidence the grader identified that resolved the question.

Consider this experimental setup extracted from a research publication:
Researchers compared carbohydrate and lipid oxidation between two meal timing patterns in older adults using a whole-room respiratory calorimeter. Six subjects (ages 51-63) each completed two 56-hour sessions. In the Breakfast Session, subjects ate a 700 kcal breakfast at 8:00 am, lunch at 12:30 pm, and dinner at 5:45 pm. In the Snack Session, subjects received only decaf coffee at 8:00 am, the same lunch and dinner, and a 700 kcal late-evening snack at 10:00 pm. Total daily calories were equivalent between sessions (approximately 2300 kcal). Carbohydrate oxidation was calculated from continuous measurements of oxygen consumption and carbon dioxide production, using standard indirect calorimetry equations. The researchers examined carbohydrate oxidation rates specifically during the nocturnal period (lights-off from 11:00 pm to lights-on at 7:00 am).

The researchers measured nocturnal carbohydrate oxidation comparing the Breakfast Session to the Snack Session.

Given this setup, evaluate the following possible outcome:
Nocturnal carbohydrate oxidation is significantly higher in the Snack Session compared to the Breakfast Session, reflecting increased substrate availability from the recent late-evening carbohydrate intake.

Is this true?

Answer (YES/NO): YES